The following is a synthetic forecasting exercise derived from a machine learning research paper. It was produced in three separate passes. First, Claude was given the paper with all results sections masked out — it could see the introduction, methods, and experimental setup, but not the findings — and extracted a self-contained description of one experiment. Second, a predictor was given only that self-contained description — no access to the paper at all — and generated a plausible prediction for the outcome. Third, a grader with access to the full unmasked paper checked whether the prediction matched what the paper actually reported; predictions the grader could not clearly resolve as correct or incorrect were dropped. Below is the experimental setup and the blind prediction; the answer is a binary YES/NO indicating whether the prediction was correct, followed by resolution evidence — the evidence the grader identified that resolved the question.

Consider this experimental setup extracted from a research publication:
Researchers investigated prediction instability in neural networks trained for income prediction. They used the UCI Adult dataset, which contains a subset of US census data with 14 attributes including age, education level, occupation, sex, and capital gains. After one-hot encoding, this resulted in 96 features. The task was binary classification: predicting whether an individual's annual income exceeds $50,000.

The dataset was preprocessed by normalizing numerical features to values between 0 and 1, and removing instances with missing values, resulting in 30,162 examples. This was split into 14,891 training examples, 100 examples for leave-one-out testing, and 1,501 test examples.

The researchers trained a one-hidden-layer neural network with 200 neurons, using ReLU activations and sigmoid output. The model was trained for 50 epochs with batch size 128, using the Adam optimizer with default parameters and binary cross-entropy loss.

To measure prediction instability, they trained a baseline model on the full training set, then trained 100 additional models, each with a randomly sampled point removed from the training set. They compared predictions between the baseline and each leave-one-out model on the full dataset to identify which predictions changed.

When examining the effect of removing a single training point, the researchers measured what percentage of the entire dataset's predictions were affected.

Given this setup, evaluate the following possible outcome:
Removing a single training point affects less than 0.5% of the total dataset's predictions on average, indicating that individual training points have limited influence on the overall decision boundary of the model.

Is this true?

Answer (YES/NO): NO